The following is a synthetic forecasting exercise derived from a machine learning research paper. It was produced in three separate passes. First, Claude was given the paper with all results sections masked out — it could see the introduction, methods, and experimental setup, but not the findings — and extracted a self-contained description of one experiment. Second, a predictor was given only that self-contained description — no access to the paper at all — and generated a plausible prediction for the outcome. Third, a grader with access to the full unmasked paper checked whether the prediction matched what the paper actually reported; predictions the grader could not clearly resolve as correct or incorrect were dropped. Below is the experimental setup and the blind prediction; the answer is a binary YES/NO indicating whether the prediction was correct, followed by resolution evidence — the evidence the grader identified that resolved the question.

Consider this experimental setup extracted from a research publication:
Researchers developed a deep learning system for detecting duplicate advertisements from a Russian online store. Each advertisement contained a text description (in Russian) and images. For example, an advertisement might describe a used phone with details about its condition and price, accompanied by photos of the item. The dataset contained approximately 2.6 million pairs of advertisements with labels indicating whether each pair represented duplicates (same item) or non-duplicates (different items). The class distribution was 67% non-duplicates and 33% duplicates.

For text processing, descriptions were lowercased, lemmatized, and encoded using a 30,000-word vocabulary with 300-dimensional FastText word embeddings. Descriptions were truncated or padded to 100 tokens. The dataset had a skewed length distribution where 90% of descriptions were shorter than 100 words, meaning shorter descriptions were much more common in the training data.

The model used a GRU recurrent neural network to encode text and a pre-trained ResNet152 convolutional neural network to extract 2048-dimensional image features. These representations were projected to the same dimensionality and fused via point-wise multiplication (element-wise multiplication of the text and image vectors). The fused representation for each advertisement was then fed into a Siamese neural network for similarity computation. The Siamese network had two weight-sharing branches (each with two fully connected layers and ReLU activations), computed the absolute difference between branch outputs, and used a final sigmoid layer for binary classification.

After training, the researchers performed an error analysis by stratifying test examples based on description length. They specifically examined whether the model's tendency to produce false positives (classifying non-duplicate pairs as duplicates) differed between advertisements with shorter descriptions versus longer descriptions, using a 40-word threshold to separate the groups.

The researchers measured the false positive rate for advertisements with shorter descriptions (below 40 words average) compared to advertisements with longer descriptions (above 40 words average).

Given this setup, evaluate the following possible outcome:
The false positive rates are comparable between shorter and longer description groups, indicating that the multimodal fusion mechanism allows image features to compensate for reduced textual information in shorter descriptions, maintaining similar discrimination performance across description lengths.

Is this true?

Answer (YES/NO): NO